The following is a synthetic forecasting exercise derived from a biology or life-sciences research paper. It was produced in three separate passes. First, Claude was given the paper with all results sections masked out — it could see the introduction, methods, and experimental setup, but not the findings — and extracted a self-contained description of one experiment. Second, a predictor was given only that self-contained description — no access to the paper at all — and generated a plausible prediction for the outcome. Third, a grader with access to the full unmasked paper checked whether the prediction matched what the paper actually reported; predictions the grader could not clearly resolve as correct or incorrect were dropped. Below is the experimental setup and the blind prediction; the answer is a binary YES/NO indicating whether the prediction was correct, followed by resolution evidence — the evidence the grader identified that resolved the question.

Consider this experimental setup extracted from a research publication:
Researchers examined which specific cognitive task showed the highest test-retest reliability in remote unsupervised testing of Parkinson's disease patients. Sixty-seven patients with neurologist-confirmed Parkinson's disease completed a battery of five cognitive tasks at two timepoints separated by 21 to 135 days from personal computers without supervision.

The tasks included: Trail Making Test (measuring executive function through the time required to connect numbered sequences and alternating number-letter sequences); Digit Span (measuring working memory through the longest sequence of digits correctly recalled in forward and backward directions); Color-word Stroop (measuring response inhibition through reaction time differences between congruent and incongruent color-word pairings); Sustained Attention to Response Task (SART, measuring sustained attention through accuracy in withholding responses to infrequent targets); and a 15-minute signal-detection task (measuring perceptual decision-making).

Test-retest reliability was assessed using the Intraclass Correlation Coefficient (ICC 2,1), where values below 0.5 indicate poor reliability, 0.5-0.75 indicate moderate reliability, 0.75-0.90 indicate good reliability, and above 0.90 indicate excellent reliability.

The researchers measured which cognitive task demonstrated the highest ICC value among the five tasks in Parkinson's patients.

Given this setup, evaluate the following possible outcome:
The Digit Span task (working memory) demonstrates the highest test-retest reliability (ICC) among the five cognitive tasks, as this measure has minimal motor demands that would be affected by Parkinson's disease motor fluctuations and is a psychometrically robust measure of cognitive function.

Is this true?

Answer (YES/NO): NO